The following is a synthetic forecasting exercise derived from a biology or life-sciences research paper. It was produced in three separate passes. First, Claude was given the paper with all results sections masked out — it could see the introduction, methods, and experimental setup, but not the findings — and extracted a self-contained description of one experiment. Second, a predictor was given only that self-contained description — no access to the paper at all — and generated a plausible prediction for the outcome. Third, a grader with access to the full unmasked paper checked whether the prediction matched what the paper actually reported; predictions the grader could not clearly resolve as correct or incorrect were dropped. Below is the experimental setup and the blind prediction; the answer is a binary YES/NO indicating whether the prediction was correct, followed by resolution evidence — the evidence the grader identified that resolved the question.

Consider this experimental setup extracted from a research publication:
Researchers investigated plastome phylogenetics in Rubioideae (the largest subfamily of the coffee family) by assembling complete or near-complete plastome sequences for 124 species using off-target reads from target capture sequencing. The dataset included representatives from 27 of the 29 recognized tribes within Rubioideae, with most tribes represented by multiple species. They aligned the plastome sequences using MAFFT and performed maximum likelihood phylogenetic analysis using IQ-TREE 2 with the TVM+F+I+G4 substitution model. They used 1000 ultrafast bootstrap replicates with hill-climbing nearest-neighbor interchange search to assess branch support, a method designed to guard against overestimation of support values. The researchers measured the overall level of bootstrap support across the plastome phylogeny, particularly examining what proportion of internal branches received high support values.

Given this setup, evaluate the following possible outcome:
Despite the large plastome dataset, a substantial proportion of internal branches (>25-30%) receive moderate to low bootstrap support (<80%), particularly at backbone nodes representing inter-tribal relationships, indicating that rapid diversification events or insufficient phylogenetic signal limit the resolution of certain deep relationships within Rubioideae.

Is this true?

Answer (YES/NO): NO